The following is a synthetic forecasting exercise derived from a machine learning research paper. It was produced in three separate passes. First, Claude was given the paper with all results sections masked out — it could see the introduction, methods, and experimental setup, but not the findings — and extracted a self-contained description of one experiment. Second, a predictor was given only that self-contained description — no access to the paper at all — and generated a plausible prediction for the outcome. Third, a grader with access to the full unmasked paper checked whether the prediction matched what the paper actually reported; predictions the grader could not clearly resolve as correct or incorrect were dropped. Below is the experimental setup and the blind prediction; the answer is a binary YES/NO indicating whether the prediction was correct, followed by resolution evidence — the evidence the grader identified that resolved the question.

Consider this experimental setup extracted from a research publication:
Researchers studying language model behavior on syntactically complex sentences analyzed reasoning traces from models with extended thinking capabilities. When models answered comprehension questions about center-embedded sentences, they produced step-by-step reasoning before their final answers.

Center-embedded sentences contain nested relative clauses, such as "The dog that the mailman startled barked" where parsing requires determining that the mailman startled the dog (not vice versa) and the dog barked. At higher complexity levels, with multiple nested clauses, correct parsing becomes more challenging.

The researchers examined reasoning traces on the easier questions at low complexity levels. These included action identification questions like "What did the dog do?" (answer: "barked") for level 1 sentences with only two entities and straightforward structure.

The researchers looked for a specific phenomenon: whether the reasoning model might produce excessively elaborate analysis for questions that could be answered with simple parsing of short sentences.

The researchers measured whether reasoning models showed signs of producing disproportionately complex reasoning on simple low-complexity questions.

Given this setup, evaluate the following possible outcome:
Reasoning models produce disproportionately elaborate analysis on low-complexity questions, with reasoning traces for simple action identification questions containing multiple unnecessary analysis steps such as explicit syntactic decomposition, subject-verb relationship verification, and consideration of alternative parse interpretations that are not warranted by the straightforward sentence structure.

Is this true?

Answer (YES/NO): NO